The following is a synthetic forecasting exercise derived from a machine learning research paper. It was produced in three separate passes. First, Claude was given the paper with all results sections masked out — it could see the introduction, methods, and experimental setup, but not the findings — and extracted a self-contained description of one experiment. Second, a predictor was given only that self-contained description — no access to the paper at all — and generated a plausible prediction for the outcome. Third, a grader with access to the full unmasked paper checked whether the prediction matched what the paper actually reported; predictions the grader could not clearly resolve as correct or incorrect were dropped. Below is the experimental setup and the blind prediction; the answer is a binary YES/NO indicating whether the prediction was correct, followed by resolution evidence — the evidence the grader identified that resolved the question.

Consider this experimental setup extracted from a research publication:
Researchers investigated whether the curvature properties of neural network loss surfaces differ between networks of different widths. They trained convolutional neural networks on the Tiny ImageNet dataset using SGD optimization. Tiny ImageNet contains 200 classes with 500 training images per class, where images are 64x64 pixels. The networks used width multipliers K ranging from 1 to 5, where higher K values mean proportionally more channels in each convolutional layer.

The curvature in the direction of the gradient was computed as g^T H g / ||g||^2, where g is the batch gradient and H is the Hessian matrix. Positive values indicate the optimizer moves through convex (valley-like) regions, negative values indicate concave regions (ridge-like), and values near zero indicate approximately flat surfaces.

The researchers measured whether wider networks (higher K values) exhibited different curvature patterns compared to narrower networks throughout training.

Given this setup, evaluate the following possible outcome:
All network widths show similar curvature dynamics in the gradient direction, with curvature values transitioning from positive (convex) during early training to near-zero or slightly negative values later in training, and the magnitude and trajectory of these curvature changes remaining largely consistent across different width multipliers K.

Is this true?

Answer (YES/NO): NO